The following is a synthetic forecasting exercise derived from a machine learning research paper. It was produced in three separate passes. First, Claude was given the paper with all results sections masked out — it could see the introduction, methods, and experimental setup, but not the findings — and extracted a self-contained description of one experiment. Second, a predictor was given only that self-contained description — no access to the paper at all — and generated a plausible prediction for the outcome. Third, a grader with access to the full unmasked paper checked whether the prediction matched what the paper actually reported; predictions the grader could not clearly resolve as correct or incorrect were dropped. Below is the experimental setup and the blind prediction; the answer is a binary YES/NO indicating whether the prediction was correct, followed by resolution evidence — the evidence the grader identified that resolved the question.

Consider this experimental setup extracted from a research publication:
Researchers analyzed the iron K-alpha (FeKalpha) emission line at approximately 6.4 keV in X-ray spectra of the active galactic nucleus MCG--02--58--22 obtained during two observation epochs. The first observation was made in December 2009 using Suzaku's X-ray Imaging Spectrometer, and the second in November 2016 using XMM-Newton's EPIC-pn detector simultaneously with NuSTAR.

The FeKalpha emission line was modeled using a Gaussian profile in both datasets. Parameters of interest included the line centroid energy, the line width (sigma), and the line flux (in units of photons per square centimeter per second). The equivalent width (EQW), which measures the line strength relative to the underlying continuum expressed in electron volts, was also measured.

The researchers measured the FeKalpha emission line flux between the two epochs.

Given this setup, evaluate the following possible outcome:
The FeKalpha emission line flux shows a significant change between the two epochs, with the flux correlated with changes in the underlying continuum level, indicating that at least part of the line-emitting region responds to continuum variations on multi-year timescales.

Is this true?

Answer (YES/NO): NO